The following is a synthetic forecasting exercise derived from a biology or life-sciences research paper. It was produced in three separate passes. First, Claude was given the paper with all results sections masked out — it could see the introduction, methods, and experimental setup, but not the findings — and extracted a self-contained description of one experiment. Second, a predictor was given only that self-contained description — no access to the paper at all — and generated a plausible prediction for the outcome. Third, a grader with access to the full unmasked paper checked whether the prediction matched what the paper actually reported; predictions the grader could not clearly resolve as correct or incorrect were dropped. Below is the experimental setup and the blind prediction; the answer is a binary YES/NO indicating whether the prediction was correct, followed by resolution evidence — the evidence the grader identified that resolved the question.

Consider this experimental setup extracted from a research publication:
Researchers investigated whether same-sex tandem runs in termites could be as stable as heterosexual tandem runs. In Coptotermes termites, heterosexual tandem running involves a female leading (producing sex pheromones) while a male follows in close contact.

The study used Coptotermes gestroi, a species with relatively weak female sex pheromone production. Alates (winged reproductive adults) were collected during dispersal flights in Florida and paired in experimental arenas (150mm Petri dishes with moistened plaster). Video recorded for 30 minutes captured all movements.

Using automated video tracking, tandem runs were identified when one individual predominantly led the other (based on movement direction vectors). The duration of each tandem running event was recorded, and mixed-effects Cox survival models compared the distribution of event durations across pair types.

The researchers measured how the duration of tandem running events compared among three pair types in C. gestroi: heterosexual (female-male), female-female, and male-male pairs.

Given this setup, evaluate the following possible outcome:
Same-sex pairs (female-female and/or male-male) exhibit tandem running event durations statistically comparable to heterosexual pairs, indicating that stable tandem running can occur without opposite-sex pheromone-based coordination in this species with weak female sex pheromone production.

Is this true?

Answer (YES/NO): NO